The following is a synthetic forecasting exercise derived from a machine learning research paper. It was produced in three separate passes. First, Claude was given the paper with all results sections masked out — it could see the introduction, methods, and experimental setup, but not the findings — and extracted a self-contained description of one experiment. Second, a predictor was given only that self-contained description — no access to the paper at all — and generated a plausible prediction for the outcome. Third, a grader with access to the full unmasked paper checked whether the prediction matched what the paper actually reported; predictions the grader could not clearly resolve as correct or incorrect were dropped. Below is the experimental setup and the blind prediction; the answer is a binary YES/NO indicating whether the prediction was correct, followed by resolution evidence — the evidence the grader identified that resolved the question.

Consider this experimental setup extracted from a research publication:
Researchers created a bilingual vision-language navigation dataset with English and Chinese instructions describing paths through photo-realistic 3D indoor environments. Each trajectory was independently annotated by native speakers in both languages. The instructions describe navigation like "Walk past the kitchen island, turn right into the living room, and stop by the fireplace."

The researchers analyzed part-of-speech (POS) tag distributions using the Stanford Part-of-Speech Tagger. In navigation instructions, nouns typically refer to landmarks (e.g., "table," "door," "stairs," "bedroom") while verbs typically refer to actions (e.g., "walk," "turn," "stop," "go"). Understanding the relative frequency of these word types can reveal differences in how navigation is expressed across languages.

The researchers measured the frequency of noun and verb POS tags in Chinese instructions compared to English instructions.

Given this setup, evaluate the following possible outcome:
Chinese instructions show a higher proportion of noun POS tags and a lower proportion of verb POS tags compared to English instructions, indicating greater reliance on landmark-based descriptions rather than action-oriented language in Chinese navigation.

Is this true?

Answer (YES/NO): NO